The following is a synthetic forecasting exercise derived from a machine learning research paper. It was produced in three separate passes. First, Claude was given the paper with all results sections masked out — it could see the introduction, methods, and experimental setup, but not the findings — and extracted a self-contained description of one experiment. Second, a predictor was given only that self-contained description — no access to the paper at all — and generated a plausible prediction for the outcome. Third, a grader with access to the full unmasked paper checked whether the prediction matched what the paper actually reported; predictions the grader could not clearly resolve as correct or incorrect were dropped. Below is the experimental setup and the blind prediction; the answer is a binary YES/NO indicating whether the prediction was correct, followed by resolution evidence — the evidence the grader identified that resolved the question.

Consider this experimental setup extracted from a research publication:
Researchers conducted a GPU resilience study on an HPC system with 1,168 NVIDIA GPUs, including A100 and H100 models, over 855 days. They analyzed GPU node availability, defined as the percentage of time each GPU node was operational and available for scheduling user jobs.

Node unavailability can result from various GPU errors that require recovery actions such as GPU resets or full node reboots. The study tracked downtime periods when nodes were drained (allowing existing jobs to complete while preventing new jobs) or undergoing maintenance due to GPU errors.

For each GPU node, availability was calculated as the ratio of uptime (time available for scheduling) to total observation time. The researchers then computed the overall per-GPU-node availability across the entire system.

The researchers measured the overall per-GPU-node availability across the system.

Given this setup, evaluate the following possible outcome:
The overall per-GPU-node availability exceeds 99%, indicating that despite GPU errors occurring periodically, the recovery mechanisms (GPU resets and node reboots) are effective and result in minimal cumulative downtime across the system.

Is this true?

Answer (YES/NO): YES